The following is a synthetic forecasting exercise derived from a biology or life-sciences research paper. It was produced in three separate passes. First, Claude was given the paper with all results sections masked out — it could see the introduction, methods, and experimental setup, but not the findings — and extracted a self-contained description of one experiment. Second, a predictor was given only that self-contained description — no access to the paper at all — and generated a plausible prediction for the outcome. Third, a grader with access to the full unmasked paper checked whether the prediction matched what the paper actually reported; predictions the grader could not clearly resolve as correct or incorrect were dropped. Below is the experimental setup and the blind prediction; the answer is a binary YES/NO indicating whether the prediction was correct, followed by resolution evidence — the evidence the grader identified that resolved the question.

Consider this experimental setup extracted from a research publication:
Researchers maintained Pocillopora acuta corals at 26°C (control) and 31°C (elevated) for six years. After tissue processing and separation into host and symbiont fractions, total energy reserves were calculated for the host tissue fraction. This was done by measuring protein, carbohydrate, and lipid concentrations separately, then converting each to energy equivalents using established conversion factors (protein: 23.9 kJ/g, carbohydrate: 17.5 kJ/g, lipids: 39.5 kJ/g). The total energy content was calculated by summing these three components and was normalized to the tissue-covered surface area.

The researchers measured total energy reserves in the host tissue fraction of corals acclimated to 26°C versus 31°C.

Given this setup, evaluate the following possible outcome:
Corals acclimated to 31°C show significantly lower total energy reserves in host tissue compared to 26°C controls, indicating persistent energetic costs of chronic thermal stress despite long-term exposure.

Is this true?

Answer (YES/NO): NO